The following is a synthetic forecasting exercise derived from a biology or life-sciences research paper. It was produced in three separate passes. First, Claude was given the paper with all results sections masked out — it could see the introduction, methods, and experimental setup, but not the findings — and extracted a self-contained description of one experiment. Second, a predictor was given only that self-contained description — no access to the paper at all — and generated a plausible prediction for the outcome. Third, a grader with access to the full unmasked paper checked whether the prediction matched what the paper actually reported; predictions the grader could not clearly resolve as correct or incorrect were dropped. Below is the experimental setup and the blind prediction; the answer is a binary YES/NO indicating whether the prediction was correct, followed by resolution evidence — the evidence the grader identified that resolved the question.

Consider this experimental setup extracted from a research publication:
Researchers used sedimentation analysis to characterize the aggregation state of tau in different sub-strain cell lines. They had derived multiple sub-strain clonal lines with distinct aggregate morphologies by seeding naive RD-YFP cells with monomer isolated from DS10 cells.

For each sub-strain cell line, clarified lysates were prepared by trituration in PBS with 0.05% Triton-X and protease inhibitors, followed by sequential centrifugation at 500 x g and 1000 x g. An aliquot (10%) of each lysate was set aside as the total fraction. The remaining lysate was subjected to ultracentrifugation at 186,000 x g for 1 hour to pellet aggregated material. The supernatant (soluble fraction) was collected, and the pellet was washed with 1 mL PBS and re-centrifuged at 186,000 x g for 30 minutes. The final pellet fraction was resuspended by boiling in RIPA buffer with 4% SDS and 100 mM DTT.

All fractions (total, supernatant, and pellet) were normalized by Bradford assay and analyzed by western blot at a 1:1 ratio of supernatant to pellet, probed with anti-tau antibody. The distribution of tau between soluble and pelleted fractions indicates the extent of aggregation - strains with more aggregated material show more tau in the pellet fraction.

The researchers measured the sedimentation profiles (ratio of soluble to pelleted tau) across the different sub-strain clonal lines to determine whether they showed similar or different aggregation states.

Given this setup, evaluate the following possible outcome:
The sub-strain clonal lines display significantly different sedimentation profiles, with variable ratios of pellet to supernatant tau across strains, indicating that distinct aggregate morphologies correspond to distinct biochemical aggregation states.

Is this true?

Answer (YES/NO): YES